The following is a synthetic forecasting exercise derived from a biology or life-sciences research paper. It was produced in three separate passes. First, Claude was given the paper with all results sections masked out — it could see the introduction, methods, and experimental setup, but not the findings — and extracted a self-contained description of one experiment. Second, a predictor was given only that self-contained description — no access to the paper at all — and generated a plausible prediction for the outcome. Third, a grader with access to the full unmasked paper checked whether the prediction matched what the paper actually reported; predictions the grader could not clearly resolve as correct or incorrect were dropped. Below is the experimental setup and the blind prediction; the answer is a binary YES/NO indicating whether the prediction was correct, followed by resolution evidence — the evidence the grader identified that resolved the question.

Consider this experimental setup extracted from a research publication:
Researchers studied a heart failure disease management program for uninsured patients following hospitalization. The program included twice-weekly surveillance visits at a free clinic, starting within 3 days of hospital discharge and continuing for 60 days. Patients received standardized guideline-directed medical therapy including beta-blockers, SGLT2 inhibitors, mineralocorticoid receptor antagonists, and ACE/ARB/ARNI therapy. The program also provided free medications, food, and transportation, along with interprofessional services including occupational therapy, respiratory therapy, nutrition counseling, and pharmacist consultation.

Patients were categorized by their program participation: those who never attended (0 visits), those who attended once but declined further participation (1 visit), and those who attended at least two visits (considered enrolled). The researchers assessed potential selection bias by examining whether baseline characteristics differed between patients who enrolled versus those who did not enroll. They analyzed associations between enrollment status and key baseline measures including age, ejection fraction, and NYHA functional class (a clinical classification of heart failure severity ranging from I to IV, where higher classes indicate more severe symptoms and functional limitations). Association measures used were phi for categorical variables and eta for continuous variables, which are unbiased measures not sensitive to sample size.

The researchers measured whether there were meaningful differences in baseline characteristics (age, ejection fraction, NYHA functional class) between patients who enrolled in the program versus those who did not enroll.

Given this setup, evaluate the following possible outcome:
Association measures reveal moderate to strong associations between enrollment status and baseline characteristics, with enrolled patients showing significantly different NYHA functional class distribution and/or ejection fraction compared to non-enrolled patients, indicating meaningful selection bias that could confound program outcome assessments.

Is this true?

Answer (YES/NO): NO